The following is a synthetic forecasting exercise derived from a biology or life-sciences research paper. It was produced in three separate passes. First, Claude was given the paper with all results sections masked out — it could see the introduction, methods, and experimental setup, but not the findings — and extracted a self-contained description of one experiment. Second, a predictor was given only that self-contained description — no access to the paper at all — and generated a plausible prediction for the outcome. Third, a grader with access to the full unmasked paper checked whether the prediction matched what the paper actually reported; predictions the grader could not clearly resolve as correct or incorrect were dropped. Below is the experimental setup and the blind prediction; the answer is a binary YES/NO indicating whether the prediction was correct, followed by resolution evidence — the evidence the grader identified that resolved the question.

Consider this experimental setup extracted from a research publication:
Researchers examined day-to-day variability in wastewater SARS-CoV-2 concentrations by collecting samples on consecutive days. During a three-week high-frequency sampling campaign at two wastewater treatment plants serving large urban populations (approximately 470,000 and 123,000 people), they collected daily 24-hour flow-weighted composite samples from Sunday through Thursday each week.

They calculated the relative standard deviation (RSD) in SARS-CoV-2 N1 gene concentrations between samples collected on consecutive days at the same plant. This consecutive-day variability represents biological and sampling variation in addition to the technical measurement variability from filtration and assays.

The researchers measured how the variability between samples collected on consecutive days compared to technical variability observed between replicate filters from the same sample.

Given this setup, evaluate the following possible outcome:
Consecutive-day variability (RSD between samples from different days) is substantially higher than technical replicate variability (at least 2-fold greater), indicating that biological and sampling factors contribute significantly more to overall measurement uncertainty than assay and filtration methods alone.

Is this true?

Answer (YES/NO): NO